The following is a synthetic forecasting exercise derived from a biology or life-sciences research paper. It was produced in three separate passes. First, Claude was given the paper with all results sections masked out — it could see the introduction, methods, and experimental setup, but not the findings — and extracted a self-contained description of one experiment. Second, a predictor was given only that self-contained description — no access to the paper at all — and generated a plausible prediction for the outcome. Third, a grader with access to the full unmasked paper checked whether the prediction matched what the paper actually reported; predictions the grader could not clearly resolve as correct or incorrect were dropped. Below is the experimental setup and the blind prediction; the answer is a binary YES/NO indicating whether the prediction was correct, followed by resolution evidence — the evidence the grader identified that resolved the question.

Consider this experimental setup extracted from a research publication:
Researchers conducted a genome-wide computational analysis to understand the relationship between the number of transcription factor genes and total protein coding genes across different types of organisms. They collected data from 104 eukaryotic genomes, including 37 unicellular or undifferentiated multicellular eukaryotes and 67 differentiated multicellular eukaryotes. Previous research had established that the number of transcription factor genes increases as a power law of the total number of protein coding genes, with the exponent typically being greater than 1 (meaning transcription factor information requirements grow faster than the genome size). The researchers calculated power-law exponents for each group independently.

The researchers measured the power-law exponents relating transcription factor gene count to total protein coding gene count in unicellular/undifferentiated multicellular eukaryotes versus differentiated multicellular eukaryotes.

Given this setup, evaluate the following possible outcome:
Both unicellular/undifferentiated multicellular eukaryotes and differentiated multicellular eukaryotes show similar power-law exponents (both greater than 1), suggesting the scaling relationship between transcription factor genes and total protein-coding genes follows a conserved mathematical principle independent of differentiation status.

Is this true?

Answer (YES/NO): NO